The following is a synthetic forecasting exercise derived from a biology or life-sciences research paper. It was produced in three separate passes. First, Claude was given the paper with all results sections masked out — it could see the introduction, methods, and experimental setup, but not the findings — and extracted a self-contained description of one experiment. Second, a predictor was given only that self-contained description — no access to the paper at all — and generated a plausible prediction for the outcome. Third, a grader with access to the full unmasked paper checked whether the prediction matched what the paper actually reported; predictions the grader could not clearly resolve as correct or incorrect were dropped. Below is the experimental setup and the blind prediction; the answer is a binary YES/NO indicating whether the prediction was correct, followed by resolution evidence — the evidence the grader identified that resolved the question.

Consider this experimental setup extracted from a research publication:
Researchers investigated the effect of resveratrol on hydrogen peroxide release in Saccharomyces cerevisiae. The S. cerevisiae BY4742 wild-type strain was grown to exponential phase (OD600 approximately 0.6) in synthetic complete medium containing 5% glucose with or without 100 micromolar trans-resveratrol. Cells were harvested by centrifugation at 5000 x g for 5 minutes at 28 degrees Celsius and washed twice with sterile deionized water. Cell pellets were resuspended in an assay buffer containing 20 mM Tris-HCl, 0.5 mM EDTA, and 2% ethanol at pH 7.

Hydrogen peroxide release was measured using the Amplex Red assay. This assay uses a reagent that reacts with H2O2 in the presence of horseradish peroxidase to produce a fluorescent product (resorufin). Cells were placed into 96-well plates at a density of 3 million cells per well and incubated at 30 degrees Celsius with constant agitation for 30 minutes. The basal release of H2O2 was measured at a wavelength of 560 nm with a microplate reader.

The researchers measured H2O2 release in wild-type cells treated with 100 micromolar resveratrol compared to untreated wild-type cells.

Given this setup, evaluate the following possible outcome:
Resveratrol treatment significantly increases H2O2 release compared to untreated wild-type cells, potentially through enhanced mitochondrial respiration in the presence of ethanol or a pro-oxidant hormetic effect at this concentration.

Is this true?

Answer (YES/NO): NO